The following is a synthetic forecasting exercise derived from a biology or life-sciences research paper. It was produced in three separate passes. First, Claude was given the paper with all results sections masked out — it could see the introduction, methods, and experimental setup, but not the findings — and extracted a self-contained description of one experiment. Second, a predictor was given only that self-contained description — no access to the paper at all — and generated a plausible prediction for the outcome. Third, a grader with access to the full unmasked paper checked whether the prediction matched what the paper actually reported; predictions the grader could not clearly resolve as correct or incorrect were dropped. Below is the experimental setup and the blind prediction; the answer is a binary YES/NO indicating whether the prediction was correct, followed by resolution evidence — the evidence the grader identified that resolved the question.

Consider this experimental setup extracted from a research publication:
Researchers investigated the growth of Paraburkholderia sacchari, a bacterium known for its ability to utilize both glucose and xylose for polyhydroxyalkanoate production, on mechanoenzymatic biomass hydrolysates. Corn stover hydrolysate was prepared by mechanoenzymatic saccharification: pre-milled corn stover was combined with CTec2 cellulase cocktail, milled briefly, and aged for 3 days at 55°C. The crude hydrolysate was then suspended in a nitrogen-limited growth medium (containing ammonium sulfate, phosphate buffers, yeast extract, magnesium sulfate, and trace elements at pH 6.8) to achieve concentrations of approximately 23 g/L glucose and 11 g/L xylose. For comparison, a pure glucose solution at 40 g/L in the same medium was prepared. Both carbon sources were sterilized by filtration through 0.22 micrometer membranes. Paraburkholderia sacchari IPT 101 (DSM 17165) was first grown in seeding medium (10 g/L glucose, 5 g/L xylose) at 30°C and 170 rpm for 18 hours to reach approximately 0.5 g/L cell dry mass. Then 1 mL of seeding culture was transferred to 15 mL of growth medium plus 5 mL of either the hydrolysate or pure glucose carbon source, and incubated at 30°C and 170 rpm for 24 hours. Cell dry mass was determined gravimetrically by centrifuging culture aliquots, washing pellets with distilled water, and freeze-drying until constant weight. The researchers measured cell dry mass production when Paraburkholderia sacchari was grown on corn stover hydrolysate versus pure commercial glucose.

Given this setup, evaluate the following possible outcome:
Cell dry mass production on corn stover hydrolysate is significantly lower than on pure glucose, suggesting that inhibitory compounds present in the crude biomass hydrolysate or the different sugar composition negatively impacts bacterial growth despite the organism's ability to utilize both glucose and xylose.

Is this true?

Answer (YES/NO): NO